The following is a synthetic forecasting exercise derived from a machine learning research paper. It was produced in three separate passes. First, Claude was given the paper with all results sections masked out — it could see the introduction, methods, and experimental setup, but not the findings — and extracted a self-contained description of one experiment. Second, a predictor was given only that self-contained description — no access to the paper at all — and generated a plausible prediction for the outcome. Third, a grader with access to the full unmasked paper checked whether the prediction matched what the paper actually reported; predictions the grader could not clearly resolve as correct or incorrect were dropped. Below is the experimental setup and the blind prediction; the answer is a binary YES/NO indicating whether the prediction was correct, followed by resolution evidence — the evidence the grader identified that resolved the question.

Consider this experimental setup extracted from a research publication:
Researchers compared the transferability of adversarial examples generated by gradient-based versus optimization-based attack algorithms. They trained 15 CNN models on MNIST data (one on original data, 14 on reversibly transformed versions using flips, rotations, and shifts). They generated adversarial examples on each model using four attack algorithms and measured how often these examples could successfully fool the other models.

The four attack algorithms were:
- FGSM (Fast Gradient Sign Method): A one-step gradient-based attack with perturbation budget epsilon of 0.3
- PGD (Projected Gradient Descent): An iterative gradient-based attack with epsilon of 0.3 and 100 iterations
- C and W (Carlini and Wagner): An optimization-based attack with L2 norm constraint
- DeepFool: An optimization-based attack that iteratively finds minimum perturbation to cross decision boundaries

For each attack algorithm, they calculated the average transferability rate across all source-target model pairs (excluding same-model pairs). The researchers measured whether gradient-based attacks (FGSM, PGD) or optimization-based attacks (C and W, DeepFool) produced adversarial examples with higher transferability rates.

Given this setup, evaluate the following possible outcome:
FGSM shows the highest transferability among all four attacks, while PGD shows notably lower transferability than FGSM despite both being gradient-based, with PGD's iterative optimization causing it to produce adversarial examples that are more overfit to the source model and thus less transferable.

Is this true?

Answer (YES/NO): NO